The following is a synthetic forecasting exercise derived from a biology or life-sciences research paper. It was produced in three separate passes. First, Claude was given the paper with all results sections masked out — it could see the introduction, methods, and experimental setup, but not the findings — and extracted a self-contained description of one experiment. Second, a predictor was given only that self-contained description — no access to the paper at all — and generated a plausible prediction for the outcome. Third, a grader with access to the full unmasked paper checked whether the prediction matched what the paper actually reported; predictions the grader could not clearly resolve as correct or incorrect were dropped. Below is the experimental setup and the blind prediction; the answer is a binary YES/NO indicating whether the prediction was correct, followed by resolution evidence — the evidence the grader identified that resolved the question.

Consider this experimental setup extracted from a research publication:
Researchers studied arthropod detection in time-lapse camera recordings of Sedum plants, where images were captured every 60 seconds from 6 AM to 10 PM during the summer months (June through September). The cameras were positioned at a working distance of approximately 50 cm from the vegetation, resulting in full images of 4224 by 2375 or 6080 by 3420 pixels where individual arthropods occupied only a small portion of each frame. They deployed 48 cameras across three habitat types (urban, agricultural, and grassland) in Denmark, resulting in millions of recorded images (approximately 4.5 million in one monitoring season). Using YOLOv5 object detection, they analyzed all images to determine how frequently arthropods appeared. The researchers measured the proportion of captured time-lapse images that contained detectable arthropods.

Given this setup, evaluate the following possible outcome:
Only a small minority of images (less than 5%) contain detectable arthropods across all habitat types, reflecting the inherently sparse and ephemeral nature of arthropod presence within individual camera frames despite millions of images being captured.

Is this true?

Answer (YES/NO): YES